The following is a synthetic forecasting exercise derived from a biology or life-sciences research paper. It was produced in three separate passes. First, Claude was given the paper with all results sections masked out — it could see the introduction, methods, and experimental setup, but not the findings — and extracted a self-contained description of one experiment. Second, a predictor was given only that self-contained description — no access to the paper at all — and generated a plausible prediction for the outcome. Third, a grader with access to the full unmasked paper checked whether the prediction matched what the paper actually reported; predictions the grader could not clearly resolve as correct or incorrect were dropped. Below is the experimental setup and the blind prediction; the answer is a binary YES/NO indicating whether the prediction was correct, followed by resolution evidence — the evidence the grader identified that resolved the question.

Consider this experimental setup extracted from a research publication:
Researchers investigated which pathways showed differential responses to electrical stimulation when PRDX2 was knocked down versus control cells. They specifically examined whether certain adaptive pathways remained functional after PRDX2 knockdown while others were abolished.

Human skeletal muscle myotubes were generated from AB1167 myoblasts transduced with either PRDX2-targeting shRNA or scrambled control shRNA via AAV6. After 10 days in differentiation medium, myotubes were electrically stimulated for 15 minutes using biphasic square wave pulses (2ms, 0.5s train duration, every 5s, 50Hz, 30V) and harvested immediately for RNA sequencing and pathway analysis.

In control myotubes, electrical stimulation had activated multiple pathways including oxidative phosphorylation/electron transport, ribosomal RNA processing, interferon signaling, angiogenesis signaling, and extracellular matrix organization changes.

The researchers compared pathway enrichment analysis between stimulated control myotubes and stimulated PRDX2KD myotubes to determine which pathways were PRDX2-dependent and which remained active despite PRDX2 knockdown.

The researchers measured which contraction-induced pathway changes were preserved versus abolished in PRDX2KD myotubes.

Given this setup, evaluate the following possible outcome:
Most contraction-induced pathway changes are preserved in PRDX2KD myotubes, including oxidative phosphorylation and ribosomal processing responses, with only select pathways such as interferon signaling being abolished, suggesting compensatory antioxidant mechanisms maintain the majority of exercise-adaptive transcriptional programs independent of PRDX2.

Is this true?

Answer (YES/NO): NO